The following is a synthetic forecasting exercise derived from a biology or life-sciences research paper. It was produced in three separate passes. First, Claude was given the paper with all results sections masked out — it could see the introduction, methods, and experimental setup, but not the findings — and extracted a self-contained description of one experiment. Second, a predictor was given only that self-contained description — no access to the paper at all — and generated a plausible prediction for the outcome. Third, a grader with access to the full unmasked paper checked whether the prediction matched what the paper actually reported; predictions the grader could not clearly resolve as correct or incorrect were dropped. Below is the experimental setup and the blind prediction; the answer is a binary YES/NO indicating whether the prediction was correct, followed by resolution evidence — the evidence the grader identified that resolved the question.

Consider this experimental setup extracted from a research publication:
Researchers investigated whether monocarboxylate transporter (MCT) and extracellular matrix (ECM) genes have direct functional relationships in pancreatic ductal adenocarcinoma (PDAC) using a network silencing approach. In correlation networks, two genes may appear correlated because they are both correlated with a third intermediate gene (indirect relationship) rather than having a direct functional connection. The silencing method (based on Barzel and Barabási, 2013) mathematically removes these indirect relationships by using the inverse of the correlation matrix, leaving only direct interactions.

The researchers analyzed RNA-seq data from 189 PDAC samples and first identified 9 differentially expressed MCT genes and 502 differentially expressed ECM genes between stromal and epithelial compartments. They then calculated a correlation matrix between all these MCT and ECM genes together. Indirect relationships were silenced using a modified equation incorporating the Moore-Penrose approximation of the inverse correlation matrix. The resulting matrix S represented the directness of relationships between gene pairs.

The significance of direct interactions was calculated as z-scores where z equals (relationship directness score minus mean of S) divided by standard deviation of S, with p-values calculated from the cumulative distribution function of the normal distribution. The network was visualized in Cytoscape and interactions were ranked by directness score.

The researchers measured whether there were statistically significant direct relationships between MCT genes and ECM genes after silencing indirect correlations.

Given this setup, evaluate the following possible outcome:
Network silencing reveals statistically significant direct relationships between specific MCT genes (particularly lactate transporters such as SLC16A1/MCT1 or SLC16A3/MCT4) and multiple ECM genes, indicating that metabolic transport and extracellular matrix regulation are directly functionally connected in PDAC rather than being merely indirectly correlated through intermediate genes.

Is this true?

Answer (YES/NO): NO